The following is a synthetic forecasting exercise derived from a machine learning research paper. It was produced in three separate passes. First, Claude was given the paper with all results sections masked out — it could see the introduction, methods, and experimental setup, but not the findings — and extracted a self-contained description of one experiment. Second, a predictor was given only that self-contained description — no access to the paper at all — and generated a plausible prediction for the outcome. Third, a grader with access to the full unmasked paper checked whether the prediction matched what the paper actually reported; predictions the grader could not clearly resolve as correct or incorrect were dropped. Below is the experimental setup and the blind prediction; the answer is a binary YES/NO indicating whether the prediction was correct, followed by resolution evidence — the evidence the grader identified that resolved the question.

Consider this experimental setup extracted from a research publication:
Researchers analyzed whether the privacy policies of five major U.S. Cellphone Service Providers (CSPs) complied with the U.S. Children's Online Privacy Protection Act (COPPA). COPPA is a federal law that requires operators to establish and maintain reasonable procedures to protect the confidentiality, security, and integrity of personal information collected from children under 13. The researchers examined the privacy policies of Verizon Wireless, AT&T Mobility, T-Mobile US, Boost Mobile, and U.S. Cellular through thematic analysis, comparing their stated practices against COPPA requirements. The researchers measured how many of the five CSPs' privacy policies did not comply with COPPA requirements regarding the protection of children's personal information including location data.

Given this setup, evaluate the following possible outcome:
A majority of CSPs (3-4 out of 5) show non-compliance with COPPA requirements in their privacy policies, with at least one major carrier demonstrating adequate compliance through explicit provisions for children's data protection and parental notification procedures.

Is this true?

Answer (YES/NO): NO